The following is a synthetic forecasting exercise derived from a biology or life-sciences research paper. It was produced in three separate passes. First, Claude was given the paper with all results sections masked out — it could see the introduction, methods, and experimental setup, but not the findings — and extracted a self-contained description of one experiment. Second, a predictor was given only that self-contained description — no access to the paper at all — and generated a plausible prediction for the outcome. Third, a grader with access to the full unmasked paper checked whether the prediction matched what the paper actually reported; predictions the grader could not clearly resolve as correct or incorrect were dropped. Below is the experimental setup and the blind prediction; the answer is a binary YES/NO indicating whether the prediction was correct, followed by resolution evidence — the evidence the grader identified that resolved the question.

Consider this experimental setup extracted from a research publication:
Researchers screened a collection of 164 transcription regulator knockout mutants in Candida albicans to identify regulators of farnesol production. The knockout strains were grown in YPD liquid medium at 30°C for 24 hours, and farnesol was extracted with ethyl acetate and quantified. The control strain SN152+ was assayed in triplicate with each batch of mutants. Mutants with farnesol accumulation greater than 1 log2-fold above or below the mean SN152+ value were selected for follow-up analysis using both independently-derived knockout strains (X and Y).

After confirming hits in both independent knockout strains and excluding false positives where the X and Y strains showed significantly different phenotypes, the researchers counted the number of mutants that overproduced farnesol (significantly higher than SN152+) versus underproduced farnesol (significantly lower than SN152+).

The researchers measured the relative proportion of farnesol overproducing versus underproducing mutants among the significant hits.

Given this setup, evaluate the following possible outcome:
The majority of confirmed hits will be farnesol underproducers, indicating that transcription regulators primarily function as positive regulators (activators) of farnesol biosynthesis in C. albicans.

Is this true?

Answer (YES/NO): NO